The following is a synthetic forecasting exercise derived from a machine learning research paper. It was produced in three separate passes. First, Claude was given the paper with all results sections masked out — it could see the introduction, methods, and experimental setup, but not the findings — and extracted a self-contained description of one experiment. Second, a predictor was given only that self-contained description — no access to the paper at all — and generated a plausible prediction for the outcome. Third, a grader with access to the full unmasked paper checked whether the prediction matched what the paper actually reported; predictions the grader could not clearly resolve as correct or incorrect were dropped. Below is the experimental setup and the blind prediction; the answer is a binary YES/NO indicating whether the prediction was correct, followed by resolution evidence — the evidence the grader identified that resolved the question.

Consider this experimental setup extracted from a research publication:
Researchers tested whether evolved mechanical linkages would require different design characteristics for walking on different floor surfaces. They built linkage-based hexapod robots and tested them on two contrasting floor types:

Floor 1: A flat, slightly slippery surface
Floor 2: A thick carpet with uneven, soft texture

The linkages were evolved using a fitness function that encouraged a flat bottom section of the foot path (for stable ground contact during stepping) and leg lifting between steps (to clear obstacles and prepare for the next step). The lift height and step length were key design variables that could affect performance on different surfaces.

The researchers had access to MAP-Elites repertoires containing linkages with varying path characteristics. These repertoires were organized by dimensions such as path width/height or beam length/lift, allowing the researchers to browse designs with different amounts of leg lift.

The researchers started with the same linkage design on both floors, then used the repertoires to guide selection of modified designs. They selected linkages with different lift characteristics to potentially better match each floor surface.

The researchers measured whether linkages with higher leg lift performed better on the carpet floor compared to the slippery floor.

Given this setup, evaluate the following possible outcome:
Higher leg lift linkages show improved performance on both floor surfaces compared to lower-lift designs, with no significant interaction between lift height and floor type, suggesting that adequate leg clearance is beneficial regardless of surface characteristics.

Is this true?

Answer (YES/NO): NO